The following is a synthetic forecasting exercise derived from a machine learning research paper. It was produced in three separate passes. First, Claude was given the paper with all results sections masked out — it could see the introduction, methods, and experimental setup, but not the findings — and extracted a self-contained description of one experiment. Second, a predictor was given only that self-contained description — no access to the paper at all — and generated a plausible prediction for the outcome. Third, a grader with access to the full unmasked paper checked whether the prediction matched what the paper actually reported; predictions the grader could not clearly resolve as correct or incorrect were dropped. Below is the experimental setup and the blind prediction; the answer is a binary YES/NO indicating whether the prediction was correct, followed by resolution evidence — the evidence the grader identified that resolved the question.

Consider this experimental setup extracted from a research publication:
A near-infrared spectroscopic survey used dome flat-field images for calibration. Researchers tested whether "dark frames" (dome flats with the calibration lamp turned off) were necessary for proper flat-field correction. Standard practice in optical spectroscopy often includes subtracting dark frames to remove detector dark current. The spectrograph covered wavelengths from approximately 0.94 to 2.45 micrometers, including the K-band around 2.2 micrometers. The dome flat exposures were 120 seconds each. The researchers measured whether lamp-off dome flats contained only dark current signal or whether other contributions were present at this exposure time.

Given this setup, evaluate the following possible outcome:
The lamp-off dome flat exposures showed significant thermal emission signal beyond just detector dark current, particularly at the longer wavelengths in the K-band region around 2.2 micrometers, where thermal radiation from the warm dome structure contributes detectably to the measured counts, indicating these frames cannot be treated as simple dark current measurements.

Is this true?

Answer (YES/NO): YES